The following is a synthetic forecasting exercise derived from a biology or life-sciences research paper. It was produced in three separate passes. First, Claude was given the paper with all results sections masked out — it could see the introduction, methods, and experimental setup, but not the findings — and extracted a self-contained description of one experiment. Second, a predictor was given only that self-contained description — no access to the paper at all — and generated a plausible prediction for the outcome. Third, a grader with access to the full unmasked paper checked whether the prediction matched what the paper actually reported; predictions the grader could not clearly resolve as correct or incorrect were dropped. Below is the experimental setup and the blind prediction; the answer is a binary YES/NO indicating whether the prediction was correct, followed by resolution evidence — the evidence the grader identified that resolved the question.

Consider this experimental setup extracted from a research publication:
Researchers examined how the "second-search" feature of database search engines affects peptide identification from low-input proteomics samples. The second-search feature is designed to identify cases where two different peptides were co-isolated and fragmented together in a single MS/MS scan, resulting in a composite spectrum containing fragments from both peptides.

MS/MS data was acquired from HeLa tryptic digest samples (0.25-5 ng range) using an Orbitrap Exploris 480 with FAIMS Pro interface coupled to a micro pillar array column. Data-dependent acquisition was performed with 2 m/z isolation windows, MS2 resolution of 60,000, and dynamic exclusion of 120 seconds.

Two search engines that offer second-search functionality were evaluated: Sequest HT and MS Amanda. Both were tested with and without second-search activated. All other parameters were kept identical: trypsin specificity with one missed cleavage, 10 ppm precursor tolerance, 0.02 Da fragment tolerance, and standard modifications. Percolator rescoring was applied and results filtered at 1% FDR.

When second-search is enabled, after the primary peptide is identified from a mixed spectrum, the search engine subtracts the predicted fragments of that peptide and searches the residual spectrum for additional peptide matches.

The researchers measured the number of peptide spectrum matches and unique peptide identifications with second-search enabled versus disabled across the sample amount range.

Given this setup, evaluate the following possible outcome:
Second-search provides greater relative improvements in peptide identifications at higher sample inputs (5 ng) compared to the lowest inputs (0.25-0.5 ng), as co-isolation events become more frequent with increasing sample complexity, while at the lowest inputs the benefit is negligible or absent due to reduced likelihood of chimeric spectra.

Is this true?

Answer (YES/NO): YES